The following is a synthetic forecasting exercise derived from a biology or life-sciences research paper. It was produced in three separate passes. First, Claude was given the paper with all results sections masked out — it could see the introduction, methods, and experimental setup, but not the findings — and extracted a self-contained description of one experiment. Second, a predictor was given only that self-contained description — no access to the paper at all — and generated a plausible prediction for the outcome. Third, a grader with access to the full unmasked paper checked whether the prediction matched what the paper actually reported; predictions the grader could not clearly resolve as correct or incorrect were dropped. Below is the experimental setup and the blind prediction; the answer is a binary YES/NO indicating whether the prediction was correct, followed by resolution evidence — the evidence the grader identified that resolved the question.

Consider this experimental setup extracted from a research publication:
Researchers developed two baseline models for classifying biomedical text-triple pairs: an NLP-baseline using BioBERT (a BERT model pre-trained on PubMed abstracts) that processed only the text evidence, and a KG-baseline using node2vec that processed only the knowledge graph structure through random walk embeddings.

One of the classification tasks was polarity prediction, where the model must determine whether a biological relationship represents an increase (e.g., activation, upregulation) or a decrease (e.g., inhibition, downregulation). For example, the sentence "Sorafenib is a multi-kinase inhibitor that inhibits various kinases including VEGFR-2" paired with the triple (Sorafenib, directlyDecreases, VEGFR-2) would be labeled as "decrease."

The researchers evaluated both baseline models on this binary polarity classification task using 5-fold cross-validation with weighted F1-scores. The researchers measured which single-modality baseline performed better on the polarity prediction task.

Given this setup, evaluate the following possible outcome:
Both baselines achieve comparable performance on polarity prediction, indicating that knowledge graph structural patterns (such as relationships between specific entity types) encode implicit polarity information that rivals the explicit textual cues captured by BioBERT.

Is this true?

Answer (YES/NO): NO